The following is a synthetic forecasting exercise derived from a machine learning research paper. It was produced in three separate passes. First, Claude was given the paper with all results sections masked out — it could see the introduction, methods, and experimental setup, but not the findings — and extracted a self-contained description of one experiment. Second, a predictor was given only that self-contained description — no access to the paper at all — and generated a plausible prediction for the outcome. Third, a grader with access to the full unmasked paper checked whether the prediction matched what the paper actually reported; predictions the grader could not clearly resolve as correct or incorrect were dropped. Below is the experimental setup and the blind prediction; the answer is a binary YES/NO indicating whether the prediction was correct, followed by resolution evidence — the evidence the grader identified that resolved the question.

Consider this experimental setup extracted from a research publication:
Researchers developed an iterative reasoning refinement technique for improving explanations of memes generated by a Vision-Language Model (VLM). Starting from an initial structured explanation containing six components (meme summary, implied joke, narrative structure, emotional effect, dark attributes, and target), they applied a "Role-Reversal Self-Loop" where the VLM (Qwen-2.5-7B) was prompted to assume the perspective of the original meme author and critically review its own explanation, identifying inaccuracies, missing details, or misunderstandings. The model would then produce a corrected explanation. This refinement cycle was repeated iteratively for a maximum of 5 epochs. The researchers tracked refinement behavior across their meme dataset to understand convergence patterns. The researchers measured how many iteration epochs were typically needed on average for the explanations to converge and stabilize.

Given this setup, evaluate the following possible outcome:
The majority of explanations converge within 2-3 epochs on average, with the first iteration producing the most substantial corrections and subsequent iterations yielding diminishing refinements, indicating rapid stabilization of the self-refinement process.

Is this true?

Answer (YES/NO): NO